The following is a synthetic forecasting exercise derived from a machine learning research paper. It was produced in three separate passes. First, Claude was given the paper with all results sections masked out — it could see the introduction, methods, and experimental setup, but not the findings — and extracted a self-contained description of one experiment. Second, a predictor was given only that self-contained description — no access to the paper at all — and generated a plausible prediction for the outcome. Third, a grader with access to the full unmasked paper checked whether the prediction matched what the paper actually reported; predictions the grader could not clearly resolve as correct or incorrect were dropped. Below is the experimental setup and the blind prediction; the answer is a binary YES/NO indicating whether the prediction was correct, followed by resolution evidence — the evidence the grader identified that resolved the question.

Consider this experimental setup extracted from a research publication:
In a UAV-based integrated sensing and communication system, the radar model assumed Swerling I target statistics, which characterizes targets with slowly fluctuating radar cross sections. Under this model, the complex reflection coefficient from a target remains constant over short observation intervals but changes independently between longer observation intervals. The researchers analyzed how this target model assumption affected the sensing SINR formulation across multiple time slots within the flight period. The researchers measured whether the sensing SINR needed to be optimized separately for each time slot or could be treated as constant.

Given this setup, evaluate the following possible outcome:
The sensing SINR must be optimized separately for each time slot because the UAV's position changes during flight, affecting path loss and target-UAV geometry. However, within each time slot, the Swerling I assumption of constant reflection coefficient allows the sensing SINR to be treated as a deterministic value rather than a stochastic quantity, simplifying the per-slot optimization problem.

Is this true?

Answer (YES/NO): NO